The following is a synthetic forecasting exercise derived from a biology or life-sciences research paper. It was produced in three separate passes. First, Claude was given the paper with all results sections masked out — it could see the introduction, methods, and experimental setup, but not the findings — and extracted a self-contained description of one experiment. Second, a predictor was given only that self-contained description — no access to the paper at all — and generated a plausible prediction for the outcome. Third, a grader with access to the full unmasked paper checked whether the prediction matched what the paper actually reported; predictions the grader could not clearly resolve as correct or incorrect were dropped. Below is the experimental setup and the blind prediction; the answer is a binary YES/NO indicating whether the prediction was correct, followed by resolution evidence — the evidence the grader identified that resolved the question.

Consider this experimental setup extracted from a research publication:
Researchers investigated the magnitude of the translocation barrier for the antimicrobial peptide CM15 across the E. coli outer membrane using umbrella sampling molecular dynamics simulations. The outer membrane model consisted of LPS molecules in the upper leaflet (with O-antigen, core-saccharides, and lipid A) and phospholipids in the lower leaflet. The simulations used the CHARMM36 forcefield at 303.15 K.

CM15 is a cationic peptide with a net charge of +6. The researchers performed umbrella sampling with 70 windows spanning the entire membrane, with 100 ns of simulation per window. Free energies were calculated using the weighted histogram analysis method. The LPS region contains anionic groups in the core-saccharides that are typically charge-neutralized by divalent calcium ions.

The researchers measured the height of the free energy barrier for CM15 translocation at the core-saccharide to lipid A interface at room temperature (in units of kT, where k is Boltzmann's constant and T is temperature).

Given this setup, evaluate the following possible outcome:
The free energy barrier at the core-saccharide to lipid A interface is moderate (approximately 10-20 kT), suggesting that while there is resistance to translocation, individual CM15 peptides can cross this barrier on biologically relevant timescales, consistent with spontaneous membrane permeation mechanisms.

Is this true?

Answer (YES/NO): NO